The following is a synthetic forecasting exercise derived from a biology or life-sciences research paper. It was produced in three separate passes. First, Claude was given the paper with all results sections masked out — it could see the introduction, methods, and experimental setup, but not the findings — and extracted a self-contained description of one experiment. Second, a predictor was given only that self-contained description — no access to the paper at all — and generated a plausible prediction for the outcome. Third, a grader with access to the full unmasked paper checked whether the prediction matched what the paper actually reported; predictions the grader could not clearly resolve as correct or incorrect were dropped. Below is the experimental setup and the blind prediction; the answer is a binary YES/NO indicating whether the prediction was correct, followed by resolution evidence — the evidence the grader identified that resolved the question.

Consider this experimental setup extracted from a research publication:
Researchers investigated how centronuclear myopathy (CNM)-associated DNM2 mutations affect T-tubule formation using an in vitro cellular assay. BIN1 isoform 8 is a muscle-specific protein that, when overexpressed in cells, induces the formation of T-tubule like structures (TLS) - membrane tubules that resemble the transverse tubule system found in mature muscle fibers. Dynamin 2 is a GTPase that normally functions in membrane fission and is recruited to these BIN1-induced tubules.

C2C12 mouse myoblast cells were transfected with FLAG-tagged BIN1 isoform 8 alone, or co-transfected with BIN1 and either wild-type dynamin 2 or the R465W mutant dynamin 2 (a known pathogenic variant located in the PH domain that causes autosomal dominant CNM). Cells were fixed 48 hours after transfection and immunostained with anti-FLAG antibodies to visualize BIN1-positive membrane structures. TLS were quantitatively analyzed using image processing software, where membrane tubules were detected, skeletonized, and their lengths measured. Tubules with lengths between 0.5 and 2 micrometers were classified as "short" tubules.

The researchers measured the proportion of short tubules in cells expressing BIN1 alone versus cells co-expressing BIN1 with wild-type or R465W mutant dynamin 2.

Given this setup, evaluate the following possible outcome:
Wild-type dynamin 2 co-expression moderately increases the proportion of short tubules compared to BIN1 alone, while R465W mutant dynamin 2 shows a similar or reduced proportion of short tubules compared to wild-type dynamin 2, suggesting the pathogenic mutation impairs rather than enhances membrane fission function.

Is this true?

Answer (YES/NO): NO